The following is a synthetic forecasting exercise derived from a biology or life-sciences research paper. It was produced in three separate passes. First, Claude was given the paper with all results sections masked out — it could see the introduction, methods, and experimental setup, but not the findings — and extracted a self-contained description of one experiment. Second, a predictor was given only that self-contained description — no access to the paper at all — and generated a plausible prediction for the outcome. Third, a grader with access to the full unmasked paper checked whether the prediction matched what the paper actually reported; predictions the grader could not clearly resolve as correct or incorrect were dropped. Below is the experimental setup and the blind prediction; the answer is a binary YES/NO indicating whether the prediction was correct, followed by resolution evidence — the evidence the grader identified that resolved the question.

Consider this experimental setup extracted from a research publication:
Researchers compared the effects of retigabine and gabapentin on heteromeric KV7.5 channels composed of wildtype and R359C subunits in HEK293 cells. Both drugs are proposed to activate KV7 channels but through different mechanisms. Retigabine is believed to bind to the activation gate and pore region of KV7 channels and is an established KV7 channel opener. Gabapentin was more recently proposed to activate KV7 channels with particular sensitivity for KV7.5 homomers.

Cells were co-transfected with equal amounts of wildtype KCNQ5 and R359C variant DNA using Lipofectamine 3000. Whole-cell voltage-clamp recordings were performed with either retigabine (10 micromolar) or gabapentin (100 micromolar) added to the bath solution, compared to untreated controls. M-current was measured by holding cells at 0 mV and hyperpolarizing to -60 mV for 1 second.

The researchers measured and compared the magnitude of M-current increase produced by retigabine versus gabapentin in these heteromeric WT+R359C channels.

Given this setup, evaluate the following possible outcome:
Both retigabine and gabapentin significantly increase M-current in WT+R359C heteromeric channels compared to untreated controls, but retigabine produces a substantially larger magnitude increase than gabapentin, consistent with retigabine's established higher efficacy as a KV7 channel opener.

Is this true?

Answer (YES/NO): YES